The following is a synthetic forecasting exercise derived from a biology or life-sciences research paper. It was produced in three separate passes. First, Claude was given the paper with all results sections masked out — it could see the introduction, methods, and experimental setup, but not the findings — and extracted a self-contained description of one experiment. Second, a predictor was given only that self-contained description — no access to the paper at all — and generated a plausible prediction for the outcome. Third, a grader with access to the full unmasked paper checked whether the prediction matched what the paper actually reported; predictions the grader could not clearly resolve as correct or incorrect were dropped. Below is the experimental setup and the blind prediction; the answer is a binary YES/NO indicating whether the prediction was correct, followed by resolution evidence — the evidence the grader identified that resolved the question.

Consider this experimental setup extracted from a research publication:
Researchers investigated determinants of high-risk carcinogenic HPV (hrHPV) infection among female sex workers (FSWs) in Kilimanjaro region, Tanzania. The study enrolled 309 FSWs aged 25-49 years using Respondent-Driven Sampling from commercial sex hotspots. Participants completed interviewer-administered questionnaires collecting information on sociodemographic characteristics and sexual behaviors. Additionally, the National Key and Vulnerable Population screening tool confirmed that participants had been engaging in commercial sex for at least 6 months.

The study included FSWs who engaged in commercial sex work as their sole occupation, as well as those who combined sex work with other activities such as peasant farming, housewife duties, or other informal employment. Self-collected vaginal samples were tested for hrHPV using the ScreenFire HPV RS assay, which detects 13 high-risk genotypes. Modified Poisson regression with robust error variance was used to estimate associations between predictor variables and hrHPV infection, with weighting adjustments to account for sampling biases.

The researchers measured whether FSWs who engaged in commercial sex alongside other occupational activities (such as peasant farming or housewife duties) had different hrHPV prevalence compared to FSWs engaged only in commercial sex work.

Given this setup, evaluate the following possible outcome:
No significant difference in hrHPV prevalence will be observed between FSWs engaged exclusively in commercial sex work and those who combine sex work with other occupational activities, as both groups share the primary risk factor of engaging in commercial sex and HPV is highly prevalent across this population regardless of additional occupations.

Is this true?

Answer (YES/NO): NO